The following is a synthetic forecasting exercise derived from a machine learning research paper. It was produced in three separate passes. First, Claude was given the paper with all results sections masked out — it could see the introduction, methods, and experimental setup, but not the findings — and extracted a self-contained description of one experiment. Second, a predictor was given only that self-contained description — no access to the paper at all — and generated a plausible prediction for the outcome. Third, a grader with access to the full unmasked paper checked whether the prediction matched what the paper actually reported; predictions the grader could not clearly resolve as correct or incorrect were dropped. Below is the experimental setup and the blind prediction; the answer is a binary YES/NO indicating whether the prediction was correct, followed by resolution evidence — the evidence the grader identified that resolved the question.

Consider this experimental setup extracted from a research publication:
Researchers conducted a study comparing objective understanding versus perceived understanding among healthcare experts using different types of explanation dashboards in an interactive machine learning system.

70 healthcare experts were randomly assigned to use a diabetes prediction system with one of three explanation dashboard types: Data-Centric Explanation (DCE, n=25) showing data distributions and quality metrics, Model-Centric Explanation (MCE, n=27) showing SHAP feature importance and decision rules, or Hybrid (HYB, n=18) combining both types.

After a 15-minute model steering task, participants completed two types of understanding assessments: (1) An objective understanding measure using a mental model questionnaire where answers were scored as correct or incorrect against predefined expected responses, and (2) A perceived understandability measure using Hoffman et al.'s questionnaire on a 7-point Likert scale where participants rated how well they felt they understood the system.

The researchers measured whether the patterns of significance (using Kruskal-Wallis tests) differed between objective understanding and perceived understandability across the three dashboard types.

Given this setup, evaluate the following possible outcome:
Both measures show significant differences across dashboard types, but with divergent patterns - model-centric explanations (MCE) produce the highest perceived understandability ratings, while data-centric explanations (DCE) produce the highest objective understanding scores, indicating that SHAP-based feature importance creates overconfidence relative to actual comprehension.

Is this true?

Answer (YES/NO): NO